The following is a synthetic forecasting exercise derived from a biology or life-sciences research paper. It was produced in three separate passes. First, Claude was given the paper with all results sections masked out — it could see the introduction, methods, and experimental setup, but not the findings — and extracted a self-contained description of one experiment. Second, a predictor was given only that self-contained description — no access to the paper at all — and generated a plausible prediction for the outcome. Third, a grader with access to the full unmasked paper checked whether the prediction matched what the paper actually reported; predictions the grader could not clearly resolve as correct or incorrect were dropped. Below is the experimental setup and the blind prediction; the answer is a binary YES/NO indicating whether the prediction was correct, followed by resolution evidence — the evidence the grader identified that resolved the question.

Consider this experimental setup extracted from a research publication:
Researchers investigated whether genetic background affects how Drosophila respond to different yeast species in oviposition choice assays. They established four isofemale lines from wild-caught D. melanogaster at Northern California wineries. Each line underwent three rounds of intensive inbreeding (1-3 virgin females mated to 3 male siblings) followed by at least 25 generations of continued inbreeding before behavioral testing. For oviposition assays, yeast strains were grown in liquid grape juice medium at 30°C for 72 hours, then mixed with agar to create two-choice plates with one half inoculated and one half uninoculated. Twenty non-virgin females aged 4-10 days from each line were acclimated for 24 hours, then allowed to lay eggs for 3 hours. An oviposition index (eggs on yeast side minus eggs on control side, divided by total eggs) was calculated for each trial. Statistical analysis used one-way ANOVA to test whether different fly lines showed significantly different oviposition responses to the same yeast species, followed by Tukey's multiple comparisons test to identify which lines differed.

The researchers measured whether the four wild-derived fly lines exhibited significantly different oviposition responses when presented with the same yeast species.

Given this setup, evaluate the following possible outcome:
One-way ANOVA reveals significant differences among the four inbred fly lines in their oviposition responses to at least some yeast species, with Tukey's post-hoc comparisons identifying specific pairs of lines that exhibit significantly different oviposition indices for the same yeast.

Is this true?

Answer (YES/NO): YES